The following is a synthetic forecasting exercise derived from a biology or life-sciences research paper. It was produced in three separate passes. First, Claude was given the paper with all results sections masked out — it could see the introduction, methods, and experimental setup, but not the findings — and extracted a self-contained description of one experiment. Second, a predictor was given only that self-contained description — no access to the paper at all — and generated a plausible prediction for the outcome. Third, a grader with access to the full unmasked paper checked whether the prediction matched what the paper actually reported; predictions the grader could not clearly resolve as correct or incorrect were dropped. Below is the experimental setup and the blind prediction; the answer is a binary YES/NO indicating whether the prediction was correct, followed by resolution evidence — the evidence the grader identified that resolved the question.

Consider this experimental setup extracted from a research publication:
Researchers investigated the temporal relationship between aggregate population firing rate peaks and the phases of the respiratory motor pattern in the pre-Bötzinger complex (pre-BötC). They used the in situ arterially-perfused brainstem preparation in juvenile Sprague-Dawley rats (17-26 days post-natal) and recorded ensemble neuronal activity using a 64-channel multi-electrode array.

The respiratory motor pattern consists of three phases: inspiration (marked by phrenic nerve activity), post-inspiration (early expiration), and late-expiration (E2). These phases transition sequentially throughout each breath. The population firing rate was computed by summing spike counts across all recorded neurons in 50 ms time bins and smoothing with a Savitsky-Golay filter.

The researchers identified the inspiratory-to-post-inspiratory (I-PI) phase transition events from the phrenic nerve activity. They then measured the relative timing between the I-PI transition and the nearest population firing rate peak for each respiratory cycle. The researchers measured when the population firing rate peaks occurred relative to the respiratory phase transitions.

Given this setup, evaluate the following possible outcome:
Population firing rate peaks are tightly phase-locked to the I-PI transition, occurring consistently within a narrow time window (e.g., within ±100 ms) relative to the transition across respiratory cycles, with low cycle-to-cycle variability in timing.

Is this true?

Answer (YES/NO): NO